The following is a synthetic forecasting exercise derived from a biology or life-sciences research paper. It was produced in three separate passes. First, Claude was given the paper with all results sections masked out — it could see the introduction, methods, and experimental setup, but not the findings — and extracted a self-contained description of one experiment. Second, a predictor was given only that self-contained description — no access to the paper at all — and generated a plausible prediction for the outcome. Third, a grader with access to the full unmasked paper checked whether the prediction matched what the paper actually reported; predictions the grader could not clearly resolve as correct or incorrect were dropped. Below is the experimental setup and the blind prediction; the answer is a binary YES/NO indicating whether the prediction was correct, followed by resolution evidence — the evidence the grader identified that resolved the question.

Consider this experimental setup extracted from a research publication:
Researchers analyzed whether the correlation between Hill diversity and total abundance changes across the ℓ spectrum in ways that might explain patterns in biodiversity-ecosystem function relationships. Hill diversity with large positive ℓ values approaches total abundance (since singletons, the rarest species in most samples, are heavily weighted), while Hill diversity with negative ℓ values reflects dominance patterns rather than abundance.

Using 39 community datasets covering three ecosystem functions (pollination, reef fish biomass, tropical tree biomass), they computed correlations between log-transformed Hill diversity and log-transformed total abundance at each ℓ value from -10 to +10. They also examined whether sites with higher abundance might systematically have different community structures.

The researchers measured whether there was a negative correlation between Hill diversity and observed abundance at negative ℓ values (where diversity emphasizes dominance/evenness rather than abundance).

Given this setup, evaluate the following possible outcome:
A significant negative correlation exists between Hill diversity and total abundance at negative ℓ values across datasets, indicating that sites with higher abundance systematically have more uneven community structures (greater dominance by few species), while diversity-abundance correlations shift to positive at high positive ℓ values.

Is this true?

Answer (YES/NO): NO